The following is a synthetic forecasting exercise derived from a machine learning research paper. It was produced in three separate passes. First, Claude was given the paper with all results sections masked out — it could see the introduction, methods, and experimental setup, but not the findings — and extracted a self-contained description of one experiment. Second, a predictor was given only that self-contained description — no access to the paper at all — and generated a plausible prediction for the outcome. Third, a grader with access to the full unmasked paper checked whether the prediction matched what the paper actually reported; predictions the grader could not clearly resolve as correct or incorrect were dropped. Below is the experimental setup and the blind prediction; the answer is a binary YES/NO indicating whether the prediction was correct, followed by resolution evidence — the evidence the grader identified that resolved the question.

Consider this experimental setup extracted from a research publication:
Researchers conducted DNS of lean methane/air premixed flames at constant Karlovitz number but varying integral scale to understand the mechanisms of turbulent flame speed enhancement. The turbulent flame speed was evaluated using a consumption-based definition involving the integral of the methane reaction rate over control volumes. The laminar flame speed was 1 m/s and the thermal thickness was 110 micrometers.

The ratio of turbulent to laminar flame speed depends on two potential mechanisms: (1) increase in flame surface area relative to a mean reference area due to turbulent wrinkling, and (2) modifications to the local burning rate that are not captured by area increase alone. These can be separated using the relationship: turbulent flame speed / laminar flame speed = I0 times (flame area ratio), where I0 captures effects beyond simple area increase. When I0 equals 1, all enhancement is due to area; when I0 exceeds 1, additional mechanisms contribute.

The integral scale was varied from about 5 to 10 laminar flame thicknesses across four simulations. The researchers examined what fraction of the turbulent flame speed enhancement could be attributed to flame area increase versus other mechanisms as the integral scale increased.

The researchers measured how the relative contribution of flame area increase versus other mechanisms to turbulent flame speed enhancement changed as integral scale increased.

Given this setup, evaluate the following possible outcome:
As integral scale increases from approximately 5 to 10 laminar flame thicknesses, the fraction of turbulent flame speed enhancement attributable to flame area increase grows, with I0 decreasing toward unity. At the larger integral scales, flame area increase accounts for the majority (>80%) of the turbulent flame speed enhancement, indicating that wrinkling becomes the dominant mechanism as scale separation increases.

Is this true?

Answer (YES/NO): NO